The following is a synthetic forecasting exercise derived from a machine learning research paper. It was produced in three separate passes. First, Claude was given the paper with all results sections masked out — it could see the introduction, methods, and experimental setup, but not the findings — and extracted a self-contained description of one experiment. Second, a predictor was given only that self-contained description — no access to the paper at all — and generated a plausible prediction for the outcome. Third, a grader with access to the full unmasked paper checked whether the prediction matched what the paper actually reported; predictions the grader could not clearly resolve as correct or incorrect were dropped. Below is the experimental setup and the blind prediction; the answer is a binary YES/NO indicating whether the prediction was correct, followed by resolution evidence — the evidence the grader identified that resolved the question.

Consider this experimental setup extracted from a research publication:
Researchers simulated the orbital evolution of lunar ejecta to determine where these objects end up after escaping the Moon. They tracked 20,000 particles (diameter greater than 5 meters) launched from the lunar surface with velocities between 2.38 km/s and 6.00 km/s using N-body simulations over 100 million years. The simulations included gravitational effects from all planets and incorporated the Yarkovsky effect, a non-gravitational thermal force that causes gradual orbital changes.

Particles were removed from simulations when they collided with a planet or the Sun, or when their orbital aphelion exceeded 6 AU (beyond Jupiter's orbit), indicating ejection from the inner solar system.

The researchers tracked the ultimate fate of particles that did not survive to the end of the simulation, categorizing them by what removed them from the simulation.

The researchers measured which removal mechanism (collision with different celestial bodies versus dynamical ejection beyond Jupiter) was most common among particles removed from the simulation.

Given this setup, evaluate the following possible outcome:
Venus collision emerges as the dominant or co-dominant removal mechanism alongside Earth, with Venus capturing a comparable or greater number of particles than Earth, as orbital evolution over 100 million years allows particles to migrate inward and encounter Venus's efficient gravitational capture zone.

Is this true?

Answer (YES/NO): NO